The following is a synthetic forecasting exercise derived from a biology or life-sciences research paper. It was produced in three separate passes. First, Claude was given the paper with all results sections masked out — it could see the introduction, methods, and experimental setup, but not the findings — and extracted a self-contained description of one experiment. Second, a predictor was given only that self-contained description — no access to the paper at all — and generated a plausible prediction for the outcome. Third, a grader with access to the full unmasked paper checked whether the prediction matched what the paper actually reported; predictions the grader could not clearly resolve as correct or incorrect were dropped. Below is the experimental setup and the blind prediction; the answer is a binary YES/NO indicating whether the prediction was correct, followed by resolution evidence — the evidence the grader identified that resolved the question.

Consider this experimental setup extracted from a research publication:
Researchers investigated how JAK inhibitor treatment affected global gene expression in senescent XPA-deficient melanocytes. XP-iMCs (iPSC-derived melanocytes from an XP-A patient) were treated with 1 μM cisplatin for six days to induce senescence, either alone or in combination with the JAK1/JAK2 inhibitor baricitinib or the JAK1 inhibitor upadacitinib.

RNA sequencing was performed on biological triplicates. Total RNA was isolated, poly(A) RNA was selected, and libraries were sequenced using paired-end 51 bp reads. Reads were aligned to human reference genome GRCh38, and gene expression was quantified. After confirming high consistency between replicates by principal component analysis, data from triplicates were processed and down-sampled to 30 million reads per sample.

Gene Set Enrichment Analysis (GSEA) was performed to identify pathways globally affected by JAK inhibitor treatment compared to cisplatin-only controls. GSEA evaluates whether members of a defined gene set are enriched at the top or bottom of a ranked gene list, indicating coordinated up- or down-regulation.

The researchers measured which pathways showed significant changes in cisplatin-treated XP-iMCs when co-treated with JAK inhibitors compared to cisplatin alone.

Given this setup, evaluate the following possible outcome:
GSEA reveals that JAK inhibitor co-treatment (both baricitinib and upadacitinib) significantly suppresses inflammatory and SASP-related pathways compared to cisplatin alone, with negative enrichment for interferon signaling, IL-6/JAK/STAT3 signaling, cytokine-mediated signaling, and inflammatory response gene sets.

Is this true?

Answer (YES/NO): NO